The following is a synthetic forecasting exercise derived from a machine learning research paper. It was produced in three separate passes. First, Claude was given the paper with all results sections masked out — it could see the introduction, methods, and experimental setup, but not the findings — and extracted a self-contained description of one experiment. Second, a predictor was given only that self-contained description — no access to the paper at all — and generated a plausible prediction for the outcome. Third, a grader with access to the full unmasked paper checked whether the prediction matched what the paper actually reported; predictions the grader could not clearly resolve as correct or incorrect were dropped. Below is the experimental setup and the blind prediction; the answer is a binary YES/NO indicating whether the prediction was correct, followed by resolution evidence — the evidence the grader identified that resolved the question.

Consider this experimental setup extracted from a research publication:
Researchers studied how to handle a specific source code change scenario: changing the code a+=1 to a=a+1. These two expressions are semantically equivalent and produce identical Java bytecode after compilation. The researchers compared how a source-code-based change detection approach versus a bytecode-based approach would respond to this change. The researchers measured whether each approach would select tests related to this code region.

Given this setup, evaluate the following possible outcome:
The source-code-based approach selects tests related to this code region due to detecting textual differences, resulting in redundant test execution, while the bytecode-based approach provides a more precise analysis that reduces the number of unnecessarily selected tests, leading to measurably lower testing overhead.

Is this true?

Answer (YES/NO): NO